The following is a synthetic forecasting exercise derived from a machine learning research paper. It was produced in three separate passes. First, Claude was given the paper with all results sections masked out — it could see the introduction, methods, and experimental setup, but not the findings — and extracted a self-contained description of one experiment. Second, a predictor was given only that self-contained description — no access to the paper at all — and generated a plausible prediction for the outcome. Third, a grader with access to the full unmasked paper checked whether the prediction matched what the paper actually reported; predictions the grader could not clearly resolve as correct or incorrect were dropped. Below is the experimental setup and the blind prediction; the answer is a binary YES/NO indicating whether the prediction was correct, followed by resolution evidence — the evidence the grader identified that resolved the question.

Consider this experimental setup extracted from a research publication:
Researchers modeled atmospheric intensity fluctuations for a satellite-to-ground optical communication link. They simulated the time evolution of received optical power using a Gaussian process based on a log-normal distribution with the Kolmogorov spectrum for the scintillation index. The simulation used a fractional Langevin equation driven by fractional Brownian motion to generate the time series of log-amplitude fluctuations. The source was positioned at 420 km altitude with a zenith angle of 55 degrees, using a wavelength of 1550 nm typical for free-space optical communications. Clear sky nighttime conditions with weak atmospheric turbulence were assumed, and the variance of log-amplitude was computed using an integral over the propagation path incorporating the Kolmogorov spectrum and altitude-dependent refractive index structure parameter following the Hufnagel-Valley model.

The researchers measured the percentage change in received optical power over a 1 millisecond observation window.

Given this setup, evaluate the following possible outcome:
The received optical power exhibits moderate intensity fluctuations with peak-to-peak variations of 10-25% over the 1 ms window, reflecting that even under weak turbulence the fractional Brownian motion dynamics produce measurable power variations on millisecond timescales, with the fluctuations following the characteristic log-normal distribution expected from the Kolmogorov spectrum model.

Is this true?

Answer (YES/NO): NO